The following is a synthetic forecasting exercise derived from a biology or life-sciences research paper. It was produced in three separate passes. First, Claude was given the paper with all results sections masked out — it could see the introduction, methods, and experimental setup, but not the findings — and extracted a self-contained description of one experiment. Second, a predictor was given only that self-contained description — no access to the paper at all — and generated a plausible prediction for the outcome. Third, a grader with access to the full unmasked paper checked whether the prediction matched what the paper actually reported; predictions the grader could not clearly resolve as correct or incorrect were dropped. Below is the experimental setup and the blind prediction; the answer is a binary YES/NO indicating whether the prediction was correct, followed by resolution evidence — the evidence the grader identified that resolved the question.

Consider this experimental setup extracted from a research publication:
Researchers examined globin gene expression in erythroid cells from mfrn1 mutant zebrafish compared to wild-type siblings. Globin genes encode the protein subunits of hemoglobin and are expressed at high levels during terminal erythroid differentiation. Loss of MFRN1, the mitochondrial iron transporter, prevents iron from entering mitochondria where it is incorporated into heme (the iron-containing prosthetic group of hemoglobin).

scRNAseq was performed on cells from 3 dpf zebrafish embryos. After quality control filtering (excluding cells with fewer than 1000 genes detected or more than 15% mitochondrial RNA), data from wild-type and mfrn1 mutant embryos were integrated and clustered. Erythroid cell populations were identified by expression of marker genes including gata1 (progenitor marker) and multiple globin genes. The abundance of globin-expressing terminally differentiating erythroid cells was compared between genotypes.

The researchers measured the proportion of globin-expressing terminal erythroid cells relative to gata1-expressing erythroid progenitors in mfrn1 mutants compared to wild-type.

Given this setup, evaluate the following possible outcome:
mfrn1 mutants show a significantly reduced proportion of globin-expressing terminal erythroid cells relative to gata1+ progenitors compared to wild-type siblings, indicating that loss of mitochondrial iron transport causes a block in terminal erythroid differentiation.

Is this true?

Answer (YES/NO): YES